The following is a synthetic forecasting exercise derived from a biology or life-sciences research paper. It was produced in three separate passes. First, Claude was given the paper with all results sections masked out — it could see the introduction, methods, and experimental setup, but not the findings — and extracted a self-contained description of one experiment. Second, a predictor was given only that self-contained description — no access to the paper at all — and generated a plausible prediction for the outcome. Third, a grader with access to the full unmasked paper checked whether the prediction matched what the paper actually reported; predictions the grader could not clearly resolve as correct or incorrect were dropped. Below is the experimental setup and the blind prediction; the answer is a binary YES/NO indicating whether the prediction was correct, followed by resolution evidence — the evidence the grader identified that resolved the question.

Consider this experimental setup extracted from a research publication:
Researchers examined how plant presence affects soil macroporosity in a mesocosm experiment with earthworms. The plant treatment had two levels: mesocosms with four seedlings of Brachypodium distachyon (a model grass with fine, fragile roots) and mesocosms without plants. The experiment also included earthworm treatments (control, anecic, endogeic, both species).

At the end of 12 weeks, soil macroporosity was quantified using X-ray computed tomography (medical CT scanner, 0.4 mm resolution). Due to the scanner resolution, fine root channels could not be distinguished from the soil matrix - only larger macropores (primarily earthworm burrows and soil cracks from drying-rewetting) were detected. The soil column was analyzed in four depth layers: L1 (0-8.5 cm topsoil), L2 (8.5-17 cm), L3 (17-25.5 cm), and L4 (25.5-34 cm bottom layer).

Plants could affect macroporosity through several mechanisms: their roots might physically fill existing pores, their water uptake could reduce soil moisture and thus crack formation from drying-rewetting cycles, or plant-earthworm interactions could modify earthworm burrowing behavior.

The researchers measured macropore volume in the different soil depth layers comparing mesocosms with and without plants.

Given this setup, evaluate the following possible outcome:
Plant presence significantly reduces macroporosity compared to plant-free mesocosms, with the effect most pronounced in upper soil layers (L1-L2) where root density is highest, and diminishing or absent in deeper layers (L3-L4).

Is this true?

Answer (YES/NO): NO